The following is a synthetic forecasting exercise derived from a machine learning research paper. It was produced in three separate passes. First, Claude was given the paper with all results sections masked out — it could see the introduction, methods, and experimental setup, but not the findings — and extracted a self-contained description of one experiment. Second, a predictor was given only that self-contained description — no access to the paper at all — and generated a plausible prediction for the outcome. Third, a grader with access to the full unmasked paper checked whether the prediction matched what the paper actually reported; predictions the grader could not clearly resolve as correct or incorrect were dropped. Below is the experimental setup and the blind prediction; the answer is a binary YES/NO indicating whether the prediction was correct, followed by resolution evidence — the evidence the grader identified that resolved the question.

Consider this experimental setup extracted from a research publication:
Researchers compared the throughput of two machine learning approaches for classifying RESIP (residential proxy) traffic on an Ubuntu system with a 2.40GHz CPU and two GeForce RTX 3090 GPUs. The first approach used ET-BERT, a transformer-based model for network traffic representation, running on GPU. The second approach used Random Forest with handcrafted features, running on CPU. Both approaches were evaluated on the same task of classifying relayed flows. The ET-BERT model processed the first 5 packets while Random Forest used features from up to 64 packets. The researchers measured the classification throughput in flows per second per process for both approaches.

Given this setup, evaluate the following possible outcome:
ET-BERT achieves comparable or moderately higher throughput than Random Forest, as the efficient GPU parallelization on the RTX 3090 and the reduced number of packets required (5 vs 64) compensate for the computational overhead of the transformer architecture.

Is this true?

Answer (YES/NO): NO